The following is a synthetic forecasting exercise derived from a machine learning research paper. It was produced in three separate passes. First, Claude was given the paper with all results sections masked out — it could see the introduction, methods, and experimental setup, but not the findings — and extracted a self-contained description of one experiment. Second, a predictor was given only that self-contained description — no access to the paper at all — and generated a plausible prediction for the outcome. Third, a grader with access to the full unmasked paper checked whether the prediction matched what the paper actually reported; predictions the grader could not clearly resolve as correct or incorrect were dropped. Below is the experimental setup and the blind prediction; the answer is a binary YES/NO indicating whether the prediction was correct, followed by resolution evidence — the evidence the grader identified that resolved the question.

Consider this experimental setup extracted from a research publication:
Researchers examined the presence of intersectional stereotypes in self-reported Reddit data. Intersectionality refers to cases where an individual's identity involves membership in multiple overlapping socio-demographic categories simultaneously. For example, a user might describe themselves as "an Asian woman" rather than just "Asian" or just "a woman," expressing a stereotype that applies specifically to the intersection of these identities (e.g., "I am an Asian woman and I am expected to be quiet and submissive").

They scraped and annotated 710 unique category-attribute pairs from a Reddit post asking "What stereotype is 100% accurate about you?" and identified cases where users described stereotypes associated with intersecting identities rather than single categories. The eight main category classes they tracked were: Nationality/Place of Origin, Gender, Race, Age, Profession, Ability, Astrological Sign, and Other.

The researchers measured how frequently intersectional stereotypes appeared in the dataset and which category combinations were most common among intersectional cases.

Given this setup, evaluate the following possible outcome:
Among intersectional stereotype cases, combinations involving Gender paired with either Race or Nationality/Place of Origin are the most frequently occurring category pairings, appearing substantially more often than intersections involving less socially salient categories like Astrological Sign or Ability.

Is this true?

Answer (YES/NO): NO